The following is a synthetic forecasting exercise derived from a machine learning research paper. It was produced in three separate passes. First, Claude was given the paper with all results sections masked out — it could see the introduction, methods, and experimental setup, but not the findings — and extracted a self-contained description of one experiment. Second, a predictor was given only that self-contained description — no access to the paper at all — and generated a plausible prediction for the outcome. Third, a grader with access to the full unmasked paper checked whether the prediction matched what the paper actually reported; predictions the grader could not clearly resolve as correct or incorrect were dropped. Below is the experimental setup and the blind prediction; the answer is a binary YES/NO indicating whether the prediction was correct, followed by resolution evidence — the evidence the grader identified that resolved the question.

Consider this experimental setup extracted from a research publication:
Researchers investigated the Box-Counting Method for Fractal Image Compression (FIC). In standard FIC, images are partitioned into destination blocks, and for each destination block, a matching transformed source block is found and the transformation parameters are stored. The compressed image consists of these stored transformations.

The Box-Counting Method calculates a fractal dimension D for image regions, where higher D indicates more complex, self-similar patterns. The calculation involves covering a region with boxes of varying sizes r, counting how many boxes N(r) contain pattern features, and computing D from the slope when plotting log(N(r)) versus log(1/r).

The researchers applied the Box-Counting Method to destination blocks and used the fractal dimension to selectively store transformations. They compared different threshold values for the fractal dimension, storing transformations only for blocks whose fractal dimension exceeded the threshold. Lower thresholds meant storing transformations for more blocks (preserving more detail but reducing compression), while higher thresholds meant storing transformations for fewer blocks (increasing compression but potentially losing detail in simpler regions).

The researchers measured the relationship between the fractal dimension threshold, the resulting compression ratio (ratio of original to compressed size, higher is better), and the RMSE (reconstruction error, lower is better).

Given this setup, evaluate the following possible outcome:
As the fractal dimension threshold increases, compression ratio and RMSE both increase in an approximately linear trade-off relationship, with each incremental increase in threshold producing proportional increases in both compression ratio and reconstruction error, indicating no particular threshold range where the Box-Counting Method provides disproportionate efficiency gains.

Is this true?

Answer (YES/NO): NO